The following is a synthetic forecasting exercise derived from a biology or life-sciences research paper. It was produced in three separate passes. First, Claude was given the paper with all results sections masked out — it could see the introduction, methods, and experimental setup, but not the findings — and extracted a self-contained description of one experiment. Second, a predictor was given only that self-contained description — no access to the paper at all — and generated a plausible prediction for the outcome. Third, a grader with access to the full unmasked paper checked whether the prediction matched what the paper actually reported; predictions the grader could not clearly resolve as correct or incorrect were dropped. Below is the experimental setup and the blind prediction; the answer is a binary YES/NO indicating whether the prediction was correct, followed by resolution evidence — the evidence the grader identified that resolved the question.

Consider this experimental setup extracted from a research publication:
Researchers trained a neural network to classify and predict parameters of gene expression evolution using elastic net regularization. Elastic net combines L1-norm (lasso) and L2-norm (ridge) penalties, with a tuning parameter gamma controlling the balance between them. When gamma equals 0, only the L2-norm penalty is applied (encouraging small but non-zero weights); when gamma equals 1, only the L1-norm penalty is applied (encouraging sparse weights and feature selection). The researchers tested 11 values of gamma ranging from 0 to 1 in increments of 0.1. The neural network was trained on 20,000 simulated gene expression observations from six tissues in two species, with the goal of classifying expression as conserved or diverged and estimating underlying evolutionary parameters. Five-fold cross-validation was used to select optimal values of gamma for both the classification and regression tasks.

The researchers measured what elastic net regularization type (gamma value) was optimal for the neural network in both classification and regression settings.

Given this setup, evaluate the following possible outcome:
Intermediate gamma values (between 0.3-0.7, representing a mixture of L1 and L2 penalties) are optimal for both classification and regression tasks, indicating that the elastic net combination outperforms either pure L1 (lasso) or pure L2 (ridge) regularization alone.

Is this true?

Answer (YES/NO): NO